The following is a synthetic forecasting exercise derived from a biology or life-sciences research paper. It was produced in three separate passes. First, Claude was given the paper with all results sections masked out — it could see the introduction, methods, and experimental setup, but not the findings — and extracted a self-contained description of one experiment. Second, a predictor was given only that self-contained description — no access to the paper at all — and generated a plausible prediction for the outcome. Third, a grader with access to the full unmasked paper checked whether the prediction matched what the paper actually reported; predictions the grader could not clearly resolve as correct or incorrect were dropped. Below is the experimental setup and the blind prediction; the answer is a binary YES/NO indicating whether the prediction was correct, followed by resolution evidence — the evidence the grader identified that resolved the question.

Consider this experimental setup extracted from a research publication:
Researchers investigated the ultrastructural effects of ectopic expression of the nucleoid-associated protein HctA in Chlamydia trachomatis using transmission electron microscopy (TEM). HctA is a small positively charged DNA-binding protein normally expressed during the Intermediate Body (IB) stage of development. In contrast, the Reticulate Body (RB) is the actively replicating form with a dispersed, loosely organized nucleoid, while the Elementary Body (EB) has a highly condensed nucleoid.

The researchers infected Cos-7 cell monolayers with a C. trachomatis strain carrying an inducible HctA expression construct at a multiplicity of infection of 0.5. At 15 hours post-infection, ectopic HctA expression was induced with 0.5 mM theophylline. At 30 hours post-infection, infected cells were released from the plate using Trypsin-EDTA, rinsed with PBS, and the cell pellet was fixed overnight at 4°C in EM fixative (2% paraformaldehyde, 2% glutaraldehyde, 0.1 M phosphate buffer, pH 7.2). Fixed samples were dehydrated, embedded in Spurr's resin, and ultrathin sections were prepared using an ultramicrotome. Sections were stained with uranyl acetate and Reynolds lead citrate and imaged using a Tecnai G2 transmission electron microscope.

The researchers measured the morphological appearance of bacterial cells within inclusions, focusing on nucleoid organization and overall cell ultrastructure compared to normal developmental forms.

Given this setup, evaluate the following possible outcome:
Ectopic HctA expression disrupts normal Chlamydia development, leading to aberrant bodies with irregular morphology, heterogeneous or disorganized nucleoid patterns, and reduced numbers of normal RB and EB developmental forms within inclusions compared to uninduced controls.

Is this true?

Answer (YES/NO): NO